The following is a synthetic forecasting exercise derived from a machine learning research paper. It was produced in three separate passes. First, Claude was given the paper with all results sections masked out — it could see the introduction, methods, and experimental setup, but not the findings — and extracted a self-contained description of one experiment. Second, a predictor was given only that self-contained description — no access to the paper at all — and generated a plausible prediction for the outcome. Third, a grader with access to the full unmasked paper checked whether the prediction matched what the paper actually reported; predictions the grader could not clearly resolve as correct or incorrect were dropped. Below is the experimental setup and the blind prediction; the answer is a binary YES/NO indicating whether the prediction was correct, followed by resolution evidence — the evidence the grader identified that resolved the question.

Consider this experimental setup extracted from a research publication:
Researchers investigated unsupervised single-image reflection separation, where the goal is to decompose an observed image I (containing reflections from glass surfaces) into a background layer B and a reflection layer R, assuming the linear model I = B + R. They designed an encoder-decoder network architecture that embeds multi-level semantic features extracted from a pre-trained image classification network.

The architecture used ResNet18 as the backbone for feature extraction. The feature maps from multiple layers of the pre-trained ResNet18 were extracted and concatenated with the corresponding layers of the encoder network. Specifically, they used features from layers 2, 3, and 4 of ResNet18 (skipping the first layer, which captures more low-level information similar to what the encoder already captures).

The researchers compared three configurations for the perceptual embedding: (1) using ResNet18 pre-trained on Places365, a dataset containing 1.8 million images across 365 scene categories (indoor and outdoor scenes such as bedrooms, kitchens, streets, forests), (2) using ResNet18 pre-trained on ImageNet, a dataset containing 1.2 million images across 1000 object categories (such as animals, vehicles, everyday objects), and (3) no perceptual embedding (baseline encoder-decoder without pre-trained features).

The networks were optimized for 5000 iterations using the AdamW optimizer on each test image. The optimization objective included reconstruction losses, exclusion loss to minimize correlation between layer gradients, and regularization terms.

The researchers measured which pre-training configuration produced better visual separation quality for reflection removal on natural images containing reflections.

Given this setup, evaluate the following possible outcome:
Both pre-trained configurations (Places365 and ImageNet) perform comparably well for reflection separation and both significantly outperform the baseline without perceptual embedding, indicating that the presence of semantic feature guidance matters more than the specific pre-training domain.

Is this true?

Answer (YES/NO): NO